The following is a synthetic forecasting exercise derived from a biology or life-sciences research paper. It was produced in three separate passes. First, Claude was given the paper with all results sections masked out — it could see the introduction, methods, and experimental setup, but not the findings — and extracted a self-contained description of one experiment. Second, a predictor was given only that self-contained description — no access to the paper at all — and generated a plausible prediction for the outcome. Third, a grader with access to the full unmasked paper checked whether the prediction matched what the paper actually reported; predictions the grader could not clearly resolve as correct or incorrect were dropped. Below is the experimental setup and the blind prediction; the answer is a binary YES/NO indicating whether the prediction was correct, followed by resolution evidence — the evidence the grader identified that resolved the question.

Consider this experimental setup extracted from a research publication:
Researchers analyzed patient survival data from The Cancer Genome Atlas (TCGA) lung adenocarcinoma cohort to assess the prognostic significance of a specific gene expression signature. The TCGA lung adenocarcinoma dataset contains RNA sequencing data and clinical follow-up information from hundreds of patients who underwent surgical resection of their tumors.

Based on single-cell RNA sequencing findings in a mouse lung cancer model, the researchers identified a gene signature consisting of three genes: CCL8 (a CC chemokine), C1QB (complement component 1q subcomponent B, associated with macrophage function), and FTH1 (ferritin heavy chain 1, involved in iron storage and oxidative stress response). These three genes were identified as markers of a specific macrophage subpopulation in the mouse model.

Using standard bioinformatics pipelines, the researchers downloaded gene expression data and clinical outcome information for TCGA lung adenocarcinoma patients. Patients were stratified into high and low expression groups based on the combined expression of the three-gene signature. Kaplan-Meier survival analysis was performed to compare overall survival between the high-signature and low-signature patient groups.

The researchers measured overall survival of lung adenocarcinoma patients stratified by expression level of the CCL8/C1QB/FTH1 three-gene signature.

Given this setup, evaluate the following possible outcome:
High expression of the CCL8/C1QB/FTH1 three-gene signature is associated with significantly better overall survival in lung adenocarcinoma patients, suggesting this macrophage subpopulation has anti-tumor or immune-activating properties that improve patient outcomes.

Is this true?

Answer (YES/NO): NO